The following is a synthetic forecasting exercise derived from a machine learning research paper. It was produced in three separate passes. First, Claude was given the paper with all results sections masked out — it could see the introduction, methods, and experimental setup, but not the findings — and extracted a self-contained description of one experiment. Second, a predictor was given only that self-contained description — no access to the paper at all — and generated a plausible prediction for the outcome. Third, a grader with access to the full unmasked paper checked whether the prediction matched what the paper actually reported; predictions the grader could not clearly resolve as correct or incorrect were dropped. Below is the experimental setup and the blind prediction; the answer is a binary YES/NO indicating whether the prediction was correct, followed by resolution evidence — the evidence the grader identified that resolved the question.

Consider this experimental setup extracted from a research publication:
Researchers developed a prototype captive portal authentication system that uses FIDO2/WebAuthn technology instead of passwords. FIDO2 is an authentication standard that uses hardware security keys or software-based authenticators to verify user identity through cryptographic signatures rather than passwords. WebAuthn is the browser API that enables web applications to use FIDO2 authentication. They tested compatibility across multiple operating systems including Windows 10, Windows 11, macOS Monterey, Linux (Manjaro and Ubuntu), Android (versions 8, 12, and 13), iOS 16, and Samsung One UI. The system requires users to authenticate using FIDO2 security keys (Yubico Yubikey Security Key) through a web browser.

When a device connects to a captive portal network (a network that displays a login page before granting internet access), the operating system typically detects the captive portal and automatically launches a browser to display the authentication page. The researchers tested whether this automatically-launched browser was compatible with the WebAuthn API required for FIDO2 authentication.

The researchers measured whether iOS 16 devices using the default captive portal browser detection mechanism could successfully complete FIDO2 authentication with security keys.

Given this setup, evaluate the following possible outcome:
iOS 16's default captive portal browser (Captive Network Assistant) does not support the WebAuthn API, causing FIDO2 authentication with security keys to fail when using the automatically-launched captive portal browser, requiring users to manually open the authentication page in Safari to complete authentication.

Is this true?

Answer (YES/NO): YES